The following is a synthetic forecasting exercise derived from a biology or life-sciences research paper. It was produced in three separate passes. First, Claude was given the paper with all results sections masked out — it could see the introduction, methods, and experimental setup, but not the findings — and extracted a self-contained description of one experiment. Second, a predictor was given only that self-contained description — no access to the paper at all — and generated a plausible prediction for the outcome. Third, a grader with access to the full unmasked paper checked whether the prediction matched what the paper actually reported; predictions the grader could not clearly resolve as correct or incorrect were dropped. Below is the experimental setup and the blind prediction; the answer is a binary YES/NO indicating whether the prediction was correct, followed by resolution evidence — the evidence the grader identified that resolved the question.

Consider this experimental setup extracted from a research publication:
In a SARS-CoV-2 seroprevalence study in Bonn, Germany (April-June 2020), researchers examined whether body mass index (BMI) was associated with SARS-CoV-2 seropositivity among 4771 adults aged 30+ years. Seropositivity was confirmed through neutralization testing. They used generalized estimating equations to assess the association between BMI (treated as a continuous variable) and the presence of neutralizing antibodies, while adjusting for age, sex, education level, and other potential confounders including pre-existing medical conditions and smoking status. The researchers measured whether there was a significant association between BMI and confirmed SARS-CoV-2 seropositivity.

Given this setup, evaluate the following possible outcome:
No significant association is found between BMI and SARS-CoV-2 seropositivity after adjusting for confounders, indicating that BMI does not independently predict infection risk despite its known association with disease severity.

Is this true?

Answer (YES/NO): YES